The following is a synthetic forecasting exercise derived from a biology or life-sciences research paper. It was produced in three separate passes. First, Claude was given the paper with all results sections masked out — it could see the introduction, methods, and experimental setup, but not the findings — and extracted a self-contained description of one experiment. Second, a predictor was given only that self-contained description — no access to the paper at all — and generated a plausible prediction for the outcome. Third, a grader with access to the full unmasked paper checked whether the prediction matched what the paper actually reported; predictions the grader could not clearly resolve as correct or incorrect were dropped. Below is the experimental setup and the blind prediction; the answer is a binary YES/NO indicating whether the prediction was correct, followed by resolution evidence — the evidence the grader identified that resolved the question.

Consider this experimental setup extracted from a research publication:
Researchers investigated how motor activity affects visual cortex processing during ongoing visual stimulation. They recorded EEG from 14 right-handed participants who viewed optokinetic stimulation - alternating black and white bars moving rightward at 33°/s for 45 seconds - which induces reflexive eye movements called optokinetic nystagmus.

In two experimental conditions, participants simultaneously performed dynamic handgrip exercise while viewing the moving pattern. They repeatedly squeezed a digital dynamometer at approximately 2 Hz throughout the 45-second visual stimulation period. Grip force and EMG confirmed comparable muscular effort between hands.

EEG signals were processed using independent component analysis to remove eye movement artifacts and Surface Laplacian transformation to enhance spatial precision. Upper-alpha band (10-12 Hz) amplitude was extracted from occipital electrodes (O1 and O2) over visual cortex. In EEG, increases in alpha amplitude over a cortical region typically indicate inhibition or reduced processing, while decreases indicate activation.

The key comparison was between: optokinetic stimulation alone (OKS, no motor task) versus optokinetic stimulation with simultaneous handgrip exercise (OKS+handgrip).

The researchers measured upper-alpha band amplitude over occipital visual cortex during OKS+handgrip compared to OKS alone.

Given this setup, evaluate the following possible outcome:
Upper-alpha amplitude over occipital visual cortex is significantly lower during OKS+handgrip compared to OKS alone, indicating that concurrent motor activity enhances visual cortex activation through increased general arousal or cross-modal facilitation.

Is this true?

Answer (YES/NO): NO